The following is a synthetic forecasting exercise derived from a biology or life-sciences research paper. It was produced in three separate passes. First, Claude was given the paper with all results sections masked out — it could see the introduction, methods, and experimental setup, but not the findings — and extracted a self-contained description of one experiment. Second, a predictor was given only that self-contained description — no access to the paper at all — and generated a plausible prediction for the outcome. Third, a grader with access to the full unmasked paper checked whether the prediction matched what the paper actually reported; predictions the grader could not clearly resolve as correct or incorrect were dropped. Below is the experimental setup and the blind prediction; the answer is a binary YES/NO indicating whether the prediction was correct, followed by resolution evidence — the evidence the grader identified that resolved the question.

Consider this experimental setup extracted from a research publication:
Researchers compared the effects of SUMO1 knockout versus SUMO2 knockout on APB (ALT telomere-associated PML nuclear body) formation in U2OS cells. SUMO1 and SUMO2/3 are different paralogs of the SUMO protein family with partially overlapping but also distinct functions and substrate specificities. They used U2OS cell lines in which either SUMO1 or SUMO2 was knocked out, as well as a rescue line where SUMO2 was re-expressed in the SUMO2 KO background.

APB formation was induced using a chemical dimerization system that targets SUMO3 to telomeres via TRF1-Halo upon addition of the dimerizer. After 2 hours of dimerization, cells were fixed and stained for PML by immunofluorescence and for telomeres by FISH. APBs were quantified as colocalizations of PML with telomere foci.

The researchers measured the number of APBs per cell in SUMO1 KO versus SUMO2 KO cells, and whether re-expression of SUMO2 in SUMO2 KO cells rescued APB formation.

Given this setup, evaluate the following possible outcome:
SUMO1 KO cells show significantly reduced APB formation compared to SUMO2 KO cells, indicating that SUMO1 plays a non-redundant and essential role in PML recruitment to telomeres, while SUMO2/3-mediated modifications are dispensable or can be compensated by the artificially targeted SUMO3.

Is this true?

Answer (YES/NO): NO